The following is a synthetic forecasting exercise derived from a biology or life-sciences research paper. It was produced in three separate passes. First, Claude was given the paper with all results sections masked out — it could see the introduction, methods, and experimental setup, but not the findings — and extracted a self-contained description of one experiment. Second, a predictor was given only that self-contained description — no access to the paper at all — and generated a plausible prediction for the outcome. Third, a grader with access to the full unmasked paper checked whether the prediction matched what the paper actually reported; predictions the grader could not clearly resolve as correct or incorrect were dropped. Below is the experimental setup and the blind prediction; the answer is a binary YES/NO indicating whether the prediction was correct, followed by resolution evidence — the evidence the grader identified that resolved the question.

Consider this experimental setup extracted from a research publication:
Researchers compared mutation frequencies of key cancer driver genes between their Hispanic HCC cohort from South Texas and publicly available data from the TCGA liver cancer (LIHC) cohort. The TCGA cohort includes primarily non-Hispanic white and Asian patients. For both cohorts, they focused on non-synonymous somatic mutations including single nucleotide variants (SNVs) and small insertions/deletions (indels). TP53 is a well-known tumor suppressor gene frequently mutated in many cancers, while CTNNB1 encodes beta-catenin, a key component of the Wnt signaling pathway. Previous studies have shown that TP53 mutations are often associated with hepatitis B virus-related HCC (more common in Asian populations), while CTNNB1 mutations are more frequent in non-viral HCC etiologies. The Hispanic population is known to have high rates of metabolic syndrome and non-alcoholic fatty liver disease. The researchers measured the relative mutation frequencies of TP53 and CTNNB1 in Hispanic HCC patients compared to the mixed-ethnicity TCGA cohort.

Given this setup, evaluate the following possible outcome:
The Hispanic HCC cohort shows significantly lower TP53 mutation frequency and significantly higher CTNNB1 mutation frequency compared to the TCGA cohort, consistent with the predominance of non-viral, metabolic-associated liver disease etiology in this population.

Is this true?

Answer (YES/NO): NO